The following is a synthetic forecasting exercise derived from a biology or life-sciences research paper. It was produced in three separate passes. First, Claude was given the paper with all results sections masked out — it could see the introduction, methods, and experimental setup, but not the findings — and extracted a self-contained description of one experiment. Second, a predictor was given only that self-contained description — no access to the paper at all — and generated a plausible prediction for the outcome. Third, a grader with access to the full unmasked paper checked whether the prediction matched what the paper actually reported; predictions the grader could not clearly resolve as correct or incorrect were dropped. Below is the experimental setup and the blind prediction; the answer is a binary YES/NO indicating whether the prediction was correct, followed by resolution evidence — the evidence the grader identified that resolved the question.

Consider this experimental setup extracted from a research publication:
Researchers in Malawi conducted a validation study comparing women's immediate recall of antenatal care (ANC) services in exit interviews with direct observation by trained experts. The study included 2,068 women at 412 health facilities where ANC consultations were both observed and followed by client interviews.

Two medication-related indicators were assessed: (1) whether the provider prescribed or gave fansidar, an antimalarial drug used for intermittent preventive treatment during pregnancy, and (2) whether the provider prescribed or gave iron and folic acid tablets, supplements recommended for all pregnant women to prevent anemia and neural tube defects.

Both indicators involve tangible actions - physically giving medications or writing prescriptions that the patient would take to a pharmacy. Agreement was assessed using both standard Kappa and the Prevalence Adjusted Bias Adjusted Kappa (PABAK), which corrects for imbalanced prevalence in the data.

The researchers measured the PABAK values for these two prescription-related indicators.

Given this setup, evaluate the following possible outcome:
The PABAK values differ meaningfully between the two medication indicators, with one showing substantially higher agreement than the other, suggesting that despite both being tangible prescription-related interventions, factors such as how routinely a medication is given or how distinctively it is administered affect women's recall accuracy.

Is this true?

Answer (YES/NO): YES